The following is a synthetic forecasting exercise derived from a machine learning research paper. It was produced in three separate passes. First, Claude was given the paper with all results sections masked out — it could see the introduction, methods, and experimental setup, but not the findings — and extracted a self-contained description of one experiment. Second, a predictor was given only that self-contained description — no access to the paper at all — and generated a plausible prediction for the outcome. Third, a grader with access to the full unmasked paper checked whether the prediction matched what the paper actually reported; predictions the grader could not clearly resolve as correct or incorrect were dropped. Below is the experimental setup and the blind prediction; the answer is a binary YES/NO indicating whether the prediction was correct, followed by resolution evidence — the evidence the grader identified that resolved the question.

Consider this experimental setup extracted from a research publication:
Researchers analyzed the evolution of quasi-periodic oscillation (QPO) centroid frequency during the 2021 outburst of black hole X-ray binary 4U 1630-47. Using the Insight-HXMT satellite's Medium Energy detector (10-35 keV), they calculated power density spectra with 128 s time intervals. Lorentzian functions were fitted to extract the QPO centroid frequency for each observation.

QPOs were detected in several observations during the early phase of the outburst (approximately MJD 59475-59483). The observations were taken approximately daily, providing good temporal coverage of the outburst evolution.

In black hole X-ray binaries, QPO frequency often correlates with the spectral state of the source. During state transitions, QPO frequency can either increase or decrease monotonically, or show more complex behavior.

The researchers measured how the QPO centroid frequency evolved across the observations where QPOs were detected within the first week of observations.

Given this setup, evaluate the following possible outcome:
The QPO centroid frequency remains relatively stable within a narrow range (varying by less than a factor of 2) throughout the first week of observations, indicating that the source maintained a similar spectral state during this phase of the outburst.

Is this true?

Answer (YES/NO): NO